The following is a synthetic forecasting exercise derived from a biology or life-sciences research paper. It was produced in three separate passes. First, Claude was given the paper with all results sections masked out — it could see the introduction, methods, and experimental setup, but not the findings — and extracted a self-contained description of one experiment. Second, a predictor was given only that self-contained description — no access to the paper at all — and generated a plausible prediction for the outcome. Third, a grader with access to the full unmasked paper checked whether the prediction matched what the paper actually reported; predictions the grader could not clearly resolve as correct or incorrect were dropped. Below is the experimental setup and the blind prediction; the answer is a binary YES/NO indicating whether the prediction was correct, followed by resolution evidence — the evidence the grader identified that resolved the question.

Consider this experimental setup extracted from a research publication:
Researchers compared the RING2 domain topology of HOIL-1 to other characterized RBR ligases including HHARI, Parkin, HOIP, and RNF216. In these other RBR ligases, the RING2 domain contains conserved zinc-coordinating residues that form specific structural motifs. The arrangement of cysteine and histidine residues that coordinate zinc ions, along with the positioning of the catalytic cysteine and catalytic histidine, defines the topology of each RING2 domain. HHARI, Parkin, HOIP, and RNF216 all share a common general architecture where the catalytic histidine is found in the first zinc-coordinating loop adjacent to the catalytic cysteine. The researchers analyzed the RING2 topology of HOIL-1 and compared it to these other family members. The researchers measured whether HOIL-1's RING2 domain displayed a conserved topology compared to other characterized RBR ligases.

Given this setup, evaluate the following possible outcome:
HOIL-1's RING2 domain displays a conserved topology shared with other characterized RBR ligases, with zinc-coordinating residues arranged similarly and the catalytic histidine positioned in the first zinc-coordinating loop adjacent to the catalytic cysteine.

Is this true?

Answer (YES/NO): NO